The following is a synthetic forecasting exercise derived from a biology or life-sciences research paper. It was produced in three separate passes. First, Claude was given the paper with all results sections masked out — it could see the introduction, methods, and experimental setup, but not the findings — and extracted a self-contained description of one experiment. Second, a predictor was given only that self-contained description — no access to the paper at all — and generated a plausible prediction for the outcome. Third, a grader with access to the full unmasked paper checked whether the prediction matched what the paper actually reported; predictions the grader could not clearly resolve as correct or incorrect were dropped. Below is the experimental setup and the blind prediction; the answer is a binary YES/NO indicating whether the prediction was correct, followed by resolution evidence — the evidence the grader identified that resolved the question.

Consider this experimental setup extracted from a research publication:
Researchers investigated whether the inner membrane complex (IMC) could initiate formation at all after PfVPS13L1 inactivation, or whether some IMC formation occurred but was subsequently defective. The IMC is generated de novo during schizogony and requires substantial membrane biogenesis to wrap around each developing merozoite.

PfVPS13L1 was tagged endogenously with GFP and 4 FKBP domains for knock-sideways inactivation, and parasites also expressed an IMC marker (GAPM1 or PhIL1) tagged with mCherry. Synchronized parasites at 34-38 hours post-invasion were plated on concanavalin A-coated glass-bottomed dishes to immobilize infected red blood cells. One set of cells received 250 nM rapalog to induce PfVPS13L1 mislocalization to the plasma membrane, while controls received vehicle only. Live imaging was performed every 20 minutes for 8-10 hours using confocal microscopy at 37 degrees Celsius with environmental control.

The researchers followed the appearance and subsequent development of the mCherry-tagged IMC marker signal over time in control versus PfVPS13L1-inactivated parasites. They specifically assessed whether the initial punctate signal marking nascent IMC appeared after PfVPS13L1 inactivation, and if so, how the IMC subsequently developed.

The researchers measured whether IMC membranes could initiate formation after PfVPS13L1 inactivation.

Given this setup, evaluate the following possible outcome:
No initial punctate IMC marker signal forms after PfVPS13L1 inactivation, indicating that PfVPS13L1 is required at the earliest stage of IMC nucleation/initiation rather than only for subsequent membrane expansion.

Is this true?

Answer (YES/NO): NO